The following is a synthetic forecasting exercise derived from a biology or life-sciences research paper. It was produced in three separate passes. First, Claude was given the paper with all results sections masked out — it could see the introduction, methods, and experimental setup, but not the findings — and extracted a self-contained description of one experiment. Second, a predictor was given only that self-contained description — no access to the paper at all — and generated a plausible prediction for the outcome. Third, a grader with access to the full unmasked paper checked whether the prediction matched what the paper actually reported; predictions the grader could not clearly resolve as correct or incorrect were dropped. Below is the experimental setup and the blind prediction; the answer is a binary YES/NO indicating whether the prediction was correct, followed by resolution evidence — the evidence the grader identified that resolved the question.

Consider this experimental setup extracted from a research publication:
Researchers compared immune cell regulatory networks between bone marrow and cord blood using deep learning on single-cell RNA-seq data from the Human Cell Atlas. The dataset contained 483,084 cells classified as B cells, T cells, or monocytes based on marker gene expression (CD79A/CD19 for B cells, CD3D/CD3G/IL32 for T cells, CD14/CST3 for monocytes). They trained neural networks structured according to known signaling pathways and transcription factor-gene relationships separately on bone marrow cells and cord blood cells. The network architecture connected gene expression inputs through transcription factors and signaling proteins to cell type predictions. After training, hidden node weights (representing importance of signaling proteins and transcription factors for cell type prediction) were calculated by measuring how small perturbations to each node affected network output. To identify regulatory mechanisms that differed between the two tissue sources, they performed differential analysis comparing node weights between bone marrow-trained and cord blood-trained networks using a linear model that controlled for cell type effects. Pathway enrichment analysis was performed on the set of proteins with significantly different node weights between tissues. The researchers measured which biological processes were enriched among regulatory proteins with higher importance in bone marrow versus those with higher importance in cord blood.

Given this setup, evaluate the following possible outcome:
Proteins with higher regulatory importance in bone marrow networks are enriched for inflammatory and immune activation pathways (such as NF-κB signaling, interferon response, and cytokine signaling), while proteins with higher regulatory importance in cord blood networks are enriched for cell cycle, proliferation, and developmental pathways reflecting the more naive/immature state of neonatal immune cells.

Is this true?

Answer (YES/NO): NO